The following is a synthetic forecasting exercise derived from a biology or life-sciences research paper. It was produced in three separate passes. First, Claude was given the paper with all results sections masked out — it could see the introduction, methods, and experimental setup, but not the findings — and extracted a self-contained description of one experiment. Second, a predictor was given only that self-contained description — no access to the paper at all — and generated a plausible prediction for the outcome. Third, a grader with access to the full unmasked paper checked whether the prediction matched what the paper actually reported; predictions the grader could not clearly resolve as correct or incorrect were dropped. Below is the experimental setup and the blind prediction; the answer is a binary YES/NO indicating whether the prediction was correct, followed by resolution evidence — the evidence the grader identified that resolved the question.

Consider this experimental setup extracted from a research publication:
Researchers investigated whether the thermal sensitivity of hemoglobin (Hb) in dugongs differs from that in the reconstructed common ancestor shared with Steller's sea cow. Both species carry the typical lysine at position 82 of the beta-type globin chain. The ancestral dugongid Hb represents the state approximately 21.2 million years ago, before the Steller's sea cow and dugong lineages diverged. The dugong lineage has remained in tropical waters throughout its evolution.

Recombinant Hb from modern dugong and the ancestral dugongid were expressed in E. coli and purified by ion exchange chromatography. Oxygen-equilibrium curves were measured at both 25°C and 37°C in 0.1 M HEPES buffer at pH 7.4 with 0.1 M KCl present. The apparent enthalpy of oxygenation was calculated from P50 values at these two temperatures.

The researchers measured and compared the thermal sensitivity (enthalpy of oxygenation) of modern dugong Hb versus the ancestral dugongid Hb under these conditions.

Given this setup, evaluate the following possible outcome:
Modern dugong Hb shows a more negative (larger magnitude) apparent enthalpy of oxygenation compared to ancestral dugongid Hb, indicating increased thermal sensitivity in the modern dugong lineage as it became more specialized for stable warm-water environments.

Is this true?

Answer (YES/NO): NO